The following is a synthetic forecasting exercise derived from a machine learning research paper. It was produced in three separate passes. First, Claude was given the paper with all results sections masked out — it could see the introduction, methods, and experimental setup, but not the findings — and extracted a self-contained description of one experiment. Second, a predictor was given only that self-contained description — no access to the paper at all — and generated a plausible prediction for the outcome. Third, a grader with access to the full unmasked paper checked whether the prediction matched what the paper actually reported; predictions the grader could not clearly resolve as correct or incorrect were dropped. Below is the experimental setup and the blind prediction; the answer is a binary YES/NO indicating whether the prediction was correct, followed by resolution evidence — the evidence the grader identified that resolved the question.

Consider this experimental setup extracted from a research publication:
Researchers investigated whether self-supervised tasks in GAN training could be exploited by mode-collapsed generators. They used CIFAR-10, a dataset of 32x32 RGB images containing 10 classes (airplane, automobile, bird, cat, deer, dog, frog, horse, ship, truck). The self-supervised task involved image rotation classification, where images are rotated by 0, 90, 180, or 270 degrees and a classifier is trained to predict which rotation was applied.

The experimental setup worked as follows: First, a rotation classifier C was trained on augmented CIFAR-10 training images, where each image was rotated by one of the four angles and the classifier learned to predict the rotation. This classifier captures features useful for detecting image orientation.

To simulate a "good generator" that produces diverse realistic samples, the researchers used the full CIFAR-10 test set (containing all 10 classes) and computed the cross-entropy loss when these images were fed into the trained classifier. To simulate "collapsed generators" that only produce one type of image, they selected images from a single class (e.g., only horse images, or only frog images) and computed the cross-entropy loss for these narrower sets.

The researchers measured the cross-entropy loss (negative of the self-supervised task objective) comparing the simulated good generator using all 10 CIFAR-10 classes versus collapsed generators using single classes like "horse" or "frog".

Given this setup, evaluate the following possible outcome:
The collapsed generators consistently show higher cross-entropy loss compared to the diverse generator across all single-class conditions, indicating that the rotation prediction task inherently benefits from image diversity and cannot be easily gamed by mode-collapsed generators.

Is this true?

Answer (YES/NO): NO